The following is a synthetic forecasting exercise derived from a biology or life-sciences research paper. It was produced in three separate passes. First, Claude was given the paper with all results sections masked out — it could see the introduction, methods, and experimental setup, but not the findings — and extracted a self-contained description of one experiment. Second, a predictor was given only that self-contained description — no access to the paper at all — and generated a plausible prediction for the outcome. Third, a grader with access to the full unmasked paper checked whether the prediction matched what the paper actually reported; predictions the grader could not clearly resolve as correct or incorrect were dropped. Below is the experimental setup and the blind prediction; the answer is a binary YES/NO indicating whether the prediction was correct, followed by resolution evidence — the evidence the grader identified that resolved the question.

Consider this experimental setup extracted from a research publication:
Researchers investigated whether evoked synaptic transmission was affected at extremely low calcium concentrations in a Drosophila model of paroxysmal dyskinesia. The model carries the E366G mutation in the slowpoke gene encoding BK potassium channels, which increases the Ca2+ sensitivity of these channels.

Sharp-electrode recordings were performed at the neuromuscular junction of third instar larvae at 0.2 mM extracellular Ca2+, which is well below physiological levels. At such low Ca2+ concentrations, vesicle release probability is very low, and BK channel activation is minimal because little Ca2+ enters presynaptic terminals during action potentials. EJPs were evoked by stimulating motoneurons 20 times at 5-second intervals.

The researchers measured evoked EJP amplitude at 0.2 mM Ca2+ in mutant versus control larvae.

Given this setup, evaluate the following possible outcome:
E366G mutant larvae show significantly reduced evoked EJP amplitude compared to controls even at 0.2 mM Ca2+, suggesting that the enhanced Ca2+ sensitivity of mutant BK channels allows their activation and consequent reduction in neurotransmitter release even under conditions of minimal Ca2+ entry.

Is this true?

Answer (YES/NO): YES